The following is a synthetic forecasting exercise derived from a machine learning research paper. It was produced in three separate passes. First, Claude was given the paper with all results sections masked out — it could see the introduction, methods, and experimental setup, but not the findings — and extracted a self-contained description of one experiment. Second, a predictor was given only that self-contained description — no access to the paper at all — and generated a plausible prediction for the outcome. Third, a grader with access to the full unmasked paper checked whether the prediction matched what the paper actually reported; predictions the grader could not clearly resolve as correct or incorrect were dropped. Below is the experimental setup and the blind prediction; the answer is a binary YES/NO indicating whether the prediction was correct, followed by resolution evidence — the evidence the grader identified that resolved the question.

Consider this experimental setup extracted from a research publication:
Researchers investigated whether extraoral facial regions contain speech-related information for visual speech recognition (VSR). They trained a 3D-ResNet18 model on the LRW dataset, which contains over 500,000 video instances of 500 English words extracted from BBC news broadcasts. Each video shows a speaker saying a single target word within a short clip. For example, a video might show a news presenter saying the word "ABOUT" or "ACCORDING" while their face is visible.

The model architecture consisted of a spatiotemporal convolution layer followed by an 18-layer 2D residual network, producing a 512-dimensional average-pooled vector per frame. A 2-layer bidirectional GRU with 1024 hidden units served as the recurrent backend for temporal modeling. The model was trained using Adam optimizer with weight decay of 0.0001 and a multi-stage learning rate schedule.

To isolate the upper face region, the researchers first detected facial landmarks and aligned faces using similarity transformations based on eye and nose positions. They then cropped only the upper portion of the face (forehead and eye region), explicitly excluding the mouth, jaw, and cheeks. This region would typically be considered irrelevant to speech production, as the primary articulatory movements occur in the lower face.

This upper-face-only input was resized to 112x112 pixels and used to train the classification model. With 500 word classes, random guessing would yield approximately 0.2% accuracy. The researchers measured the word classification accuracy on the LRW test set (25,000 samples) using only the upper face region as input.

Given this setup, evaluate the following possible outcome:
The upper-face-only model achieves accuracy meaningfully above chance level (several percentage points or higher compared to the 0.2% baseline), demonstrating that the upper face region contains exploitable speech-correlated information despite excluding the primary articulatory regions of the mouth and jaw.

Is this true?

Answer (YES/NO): YES